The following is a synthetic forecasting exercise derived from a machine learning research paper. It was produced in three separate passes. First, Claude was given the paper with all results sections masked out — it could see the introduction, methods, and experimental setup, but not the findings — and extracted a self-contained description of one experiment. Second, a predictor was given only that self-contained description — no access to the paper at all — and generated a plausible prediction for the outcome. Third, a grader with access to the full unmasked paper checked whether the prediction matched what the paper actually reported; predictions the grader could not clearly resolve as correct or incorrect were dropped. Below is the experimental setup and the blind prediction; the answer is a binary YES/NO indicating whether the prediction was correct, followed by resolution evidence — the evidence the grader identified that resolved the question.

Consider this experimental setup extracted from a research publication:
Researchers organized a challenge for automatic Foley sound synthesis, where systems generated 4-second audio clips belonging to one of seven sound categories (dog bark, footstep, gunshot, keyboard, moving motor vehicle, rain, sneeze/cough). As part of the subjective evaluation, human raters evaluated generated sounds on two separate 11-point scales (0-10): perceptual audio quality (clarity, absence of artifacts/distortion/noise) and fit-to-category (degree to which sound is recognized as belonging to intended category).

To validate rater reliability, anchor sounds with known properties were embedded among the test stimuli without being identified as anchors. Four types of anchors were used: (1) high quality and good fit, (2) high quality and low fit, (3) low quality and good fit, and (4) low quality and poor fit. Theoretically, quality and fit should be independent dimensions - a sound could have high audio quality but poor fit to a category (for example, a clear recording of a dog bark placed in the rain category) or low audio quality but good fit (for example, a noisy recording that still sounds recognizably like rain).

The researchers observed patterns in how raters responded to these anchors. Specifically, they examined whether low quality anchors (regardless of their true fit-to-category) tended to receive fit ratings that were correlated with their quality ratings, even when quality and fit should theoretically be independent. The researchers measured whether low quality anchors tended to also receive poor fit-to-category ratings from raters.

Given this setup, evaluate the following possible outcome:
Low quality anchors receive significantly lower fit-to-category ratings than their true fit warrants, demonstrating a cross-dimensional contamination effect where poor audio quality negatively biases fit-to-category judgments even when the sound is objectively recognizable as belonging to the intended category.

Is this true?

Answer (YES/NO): YES